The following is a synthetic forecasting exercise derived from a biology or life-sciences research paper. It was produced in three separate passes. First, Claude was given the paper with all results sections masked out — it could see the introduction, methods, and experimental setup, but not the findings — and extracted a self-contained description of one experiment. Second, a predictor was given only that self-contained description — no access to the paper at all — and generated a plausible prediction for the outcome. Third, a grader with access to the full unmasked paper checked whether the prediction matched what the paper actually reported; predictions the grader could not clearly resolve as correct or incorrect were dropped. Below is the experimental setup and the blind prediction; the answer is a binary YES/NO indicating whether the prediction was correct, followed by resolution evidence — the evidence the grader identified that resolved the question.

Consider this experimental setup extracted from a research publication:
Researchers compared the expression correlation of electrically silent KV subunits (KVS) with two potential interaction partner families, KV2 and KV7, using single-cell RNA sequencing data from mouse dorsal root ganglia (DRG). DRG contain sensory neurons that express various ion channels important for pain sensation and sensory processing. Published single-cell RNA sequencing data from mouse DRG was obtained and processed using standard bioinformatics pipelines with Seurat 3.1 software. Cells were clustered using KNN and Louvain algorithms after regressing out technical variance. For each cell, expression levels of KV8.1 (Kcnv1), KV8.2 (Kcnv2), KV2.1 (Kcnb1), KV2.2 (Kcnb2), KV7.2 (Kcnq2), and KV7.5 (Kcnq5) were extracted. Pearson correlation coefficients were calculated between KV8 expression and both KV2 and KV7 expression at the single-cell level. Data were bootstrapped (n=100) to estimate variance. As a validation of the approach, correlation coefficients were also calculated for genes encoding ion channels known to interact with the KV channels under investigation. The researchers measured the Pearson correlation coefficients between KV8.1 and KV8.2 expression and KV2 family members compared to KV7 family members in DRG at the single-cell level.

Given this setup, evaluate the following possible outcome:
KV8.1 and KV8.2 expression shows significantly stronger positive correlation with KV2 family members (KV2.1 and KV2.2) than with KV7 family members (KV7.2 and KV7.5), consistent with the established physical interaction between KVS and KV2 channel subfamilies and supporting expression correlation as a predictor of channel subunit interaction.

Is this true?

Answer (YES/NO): YES